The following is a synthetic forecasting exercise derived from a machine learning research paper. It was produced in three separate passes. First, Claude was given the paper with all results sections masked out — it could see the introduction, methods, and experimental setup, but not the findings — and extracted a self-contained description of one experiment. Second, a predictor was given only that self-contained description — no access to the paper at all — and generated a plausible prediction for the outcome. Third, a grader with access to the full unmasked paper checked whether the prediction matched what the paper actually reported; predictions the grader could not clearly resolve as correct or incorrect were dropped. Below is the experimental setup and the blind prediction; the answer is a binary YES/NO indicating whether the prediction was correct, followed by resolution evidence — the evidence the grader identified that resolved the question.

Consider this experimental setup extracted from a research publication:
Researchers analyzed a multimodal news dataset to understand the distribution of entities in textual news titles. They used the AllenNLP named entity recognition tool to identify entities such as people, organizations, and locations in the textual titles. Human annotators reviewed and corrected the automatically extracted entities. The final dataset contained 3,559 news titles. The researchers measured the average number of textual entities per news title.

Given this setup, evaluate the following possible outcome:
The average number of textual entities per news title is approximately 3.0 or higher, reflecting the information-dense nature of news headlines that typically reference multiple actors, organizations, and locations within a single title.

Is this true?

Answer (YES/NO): NO